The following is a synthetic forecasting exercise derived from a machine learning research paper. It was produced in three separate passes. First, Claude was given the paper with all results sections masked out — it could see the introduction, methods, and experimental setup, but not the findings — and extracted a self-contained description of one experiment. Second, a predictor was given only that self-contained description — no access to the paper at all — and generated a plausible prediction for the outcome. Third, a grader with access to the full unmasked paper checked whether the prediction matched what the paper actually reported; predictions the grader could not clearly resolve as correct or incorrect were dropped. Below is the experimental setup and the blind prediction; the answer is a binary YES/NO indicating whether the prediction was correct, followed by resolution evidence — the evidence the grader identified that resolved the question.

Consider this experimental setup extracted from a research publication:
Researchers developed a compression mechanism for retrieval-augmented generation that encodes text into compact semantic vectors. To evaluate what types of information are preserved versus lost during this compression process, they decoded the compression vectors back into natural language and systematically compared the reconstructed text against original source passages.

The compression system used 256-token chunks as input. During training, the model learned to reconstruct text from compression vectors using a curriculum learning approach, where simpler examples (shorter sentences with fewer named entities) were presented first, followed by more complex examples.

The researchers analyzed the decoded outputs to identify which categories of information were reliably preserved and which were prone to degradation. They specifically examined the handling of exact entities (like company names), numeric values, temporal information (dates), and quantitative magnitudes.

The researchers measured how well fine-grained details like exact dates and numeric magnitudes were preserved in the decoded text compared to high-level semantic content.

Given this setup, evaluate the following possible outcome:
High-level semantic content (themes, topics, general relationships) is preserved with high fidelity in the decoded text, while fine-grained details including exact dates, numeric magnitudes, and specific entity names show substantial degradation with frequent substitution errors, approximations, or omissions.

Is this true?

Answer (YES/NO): NO